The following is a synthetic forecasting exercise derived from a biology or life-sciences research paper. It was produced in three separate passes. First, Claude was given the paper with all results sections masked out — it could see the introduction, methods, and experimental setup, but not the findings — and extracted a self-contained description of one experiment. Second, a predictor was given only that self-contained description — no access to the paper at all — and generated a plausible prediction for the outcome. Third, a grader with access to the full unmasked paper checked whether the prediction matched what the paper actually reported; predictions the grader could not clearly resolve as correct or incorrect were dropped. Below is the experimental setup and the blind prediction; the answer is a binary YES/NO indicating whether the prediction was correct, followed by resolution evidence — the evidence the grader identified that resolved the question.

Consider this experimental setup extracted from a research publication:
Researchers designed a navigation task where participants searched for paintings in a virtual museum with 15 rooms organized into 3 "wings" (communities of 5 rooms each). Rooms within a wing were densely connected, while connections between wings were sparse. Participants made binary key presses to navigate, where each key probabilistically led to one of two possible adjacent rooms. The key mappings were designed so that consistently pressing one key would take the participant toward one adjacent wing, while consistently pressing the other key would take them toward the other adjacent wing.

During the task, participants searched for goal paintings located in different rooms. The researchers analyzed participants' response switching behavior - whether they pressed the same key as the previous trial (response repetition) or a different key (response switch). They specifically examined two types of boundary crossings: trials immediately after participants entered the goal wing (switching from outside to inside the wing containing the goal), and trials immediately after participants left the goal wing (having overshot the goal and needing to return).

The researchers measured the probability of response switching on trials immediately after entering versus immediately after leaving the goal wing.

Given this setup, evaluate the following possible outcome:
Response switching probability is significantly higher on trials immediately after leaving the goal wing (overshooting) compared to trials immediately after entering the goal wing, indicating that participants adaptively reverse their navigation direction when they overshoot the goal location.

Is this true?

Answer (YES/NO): YES